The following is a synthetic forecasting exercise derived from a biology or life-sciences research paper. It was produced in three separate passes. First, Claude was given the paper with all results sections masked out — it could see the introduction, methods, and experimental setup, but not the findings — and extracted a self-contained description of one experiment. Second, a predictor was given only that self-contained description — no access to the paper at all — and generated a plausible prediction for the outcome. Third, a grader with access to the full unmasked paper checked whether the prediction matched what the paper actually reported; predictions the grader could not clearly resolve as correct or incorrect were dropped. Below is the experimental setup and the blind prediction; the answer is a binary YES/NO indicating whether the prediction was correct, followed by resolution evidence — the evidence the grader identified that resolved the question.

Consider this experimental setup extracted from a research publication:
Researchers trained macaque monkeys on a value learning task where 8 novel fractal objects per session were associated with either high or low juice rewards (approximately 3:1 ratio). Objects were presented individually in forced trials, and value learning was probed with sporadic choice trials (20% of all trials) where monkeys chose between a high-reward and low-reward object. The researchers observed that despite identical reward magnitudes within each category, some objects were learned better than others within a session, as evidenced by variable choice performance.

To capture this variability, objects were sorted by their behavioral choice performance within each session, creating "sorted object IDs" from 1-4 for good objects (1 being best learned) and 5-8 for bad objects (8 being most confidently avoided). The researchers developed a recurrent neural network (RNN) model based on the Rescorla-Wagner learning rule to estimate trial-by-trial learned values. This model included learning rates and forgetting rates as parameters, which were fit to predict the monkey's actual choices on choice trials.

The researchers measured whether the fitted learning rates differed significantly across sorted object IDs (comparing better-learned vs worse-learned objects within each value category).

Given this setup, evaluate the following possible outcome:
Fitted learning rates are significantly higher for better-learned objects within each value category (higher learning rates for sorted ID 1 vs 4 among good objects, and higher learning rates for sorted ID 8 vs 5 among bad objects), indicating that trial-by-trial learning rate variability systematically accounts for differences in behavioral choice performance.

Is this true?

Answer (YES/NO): NO